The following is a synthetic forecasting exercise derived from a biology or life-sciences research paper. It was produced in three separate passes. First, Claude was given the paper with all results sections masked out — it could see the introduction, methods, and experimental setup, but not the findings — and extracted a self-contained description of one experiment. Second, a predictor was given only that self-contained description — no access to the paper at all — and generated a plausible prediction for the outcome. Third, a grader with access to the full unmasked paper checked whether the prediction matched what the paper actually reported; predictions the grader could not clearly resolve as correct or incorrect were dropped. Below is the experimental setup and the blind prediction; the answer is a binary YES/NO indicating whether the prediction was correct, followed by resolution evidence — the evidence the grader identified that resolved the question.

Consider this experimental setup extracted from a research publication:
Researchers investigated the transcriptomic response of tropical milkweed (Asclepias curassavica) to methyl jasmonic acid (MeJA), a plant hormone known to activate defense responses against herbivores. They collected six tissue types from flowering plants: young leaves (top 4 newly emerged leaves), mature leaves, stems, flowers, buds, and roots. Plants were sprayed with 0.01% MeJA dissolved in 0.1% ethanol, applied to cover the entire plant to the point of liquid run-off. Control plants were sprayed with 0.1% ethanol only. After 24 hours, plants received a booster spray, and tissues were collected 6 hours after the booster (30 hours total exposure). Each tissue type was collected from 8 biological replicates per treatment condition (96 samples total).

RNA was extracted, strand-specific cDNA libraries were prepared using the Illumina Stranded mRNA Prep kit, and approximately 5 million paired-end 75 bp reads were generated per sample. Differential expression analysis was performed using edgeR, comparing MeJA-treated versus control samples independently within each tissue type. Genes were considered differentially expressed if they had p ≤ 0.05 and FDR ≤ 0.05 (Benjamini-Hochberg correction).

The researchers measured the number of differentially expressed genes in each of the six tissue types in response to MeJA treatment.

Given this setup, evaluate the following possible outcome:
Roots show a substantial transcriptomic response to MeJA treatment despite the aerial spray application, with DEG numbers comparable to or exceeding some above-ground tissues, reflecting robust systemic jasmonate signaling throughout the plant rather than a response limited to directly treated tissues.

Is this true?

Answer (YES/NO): YES